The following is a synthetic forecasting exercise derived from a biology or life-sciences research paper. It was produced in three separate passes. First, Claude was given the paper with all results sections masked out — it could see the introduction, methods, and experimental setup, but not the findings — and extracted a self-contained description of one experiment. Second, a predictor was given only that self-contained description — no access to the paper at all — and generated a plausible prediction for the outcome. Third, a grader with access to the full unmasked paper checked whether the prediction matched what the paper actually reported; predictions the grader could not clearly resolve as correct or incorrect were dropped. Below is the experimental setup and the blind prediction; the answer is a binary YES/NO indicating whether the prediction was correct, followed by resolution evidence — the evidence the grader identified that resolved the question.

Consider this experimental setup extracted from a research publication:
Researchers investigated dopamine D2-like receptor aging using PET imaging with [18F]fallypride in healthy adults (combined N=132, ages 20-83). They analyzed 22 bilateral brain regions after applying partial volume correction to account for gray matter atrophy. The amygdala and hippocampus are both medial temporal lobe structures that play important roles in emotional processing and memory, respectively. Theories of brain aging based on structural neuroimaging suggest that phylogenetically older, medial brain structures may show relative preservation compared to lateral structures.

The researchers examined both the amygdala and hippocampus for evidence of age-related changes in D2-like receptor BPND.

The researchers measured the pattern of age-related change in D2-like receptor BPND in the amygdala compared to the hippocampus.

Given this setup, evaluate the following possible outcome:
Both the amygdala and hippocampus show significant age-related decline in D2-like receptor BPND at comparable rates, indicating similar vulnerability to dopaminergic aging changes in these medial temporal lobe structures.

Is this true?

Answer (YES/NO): NO